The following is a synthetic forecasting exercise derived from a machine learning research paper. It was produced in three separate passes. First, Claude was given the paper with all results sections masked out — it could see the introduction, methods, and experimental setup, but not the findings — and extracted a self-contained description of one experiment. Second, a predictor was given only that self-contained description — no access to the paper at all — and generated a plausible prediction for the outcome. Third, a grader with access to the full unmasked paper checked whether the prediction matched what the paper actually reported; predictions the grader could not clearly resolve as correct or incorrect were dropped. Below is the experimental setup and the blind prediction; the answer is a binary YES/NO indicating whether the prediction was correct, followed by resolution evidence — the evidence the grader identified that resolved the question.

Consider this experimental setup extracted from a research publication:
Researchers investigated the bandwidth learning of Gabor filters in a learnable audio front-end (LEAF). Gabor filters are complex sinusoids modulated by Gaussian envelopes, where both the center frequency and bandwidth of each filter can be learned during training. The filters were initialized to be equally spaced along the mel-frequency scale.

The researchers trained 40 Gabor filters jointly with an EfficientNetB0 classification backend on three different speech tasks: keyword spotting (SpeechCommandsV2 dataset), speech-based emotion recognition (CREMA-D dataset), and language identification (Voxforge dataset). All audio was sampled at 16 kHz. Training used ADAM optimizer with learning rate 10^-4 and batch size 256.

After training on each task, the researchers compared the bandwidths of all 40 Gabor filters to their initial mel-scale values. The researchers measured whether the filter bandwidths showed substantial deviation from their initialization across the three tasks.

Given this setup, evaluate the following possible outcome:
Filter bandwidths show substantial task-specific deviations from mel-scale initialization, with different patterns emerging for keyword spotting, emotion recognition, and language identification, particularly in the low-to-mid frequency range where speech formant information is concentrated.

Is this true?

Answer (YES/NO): NO